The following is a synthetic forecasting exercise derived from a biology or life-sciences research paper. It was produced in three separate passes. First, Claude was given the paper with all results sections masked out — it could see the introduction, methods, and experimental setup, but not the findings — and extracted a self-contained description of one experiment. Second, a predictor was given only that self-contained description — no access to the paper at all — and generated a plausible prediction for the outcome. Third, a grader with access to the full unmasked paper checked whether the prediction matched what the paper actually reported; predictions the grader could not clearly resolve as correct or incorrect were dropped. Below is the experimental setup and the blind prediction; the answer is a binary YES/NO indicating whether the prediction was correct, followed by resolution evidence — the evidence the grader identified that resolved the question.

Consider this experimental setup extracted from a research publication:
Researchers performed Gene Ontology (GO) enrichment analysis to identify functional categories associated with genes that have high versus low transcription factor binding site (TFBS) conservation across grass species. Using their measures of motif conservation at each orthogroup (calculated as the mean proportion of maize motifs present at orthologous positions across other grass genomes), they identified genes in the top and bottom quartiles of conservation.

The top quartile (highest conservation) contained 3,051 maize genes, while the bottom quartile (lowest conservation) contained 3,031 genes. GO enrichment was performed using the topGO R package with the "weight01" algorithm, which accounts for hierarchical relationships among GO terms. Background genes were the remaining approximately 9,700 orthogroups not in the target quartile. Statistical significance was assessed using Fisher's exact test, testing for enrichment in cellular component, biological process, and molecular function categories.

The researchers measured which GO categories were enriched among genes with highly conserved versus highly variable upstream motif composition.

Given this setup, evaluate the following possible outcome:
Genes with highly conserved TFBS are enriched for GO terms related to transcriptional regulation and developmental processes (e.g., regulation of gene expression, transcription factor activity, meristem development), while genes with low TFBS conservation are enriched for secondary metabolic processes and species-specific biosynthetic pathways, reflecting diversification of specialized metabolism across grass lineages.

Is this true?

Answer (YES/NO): NO